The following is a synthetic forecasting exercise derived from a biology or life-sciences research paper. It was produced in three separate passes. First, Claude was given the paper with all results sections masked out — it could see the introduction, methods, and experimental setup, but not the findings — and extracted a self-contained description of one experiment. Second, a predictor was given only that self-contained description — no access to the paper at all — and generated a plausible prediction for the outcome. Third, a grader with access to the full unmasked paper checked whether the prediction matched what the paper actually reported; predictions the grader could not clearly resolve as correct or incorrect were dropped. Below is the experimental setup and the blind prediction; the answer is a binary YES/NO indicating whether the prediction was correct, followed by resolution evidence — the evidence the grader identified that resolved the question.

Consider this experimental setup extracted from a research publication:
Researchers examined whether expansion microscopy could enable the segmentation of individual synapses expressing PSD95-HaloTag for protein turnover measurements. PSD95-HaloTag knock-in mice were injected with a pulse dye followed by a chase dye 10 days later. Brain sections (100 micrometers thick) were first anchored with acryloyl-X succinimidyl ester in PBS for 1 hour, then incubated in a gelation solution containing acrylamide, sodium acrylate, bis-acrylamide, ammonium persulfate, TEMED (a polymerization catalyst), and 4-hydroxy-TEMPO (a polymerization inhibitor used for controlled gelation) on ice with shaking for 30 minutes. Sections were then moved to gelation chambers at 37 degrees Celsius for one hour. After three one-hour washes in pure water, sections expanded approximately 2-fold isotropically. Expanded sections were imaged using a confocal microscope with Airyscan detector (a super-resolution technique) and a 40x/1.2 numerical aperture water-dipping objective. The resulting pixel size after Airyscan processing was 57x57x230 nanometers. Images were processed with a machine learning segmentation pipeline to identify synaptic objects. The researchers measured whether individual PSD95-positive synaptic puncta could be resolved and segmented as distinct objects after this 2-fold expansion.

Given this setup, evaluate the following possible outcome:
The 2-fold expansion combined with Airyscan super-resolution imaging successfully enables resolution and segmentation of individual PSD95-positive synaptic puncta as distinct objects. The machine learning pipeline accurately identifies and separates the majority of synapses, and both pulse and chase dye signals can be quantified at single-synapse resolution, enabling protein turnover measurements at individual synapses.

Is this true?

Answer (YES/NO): YES